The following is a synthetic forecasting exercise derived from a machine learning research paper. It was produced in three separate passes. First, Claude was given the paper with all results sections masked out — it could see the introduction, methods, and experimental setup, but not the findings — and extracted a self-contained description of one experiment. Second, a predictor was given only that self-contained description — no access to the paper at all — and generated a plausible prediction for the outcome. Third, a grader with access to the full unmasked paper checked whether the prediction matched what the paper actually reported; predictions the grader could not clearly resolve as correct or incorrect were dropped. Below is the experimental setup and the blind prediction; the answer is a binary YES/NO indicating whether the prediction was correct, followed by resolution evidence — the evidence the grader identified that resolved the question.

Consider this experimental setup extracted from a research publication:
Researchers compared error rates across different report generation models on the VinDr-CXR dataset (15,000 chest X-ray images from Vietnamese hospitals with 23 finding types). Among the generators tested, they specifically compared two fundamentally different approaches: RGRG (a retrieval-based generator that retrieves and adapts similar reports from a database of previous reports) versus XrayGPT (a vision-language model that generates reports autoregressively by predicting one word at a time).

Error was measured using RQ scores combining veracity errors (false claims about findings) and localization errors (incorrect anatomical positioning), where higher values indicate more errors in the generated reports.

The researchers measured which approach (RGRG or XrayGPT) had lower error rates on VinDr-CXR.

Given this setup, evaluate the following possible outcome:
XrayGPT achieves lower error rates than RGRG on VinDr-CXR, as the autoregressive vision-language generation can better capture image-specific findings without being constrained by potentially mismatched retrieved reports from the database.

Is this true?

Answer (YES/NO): NO